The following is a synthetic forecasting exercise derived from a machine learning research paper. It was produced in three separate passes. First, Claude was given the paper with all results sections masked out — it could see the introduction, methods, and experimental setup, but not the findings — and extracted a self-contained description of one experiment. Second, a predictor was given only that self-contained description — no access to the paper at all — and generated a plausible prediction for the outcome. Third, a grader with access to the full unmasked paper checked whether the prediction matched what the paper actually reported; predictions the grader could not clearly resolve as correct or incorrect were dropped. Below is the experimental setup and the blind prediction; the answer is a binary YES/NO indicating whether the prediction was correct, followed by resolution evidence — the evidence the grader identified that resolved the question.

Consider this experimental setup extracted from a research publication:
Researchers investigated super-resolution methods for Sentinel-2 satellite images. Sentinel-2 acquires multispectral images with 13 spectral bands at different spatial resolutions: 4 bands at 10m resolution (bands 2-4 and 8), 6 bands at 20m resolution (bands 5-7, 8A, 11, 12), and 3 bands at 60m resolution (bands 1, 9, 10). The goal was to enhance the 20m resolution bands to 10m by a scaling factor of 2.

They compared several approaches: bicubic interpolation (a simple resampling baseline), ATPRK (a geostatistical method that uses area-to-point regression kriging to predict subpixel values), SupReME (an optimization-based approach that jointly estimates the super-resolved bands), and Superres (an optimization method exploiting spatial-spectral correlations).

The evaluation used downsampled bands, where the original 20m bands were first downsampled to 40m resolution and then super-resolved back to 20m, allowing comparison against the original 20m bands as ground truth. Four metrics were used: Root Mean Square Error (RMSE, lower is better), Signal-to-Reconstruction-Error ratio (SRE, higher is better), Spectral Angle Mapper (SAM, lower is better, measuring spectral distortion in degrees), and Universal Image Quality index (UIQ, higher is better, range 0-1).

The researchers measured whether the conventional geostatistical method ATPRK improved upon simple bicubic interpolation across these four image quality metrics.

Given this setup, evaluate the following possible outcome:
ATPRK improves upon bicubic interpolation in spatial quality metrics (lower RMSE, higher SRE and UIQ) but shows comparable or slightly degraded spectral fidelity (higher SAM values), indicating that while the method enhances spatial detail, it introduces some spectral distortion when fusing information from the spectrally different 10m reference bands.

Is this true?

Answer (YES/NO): YES